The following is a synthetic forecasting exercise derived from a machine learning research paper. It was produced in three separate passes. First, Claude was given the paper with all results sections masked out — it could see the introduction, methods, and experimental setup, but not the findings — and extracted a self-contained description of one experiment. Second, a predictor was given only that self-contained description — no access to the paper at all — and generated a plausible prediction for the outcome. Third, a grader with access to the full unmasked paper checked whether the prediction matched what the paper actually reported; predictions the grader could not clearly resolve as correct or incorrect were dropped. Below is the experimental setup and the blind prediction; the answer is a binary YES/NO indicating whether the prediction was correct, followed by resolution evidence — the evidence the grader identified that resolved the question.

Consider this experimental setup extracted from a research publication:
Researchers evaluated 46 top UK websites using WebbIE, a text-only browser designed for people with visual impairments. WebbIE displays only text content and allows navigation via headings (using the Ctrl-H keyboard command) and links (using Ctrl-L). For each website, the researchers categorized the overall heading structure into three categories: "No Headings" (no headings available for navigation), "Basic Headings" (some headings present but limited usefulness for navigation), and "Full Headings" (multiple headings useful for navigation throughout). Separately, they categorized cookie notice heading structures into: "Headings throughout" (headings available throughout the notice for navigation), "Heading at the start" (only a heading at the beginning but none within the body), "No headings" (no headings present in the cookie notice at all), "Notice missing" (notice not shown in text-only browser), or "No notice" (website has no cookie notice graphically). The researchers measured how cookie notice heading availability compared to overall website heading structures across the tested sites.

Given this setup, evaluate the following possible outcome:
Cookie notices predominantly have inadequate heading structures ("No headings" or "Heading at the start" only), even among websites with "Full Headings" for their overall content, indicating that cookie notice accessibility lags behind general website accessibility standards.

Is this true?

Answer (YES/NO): YES